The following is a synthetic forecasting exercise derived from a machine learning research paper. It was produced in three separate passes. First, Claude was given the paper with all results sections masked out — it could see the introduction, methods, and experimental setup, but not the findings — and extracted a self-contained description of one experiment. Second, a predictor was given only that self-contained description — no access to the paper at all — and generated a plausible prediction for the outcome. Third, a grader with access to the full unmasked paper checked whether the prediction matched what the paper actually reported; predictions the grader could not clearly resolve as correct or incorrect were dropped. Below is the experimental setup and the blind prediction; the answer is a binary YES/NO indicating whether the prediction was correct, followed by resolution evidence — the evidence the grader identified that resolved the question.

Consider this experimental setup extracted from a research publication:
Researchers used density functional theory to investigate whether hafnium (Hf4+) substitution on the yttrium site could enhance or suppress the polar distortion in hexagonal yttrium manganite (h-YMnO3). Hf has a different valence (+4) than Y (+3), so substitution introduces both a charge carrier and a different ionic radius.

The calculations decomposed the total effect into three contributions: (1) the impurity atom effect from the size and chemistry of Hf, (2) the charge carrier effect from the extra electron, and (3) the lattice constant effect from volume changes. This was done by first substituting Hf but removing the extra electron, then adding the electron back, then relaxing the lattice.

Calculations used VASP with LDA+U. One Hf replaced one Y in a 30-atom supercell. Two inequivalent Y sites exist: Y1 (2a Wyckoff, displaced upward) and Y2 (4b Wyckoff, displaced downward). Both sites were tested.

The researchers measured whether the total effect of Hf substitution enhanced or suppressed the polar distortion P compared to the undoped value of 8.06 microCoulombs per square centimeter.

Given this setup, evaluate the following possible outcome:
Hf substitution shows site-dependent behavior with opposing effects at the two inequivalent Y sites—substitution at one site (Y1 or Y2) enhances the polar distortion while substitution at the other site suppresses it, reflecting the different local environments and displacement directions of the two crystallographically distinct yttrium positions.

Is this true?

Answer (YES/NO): YES